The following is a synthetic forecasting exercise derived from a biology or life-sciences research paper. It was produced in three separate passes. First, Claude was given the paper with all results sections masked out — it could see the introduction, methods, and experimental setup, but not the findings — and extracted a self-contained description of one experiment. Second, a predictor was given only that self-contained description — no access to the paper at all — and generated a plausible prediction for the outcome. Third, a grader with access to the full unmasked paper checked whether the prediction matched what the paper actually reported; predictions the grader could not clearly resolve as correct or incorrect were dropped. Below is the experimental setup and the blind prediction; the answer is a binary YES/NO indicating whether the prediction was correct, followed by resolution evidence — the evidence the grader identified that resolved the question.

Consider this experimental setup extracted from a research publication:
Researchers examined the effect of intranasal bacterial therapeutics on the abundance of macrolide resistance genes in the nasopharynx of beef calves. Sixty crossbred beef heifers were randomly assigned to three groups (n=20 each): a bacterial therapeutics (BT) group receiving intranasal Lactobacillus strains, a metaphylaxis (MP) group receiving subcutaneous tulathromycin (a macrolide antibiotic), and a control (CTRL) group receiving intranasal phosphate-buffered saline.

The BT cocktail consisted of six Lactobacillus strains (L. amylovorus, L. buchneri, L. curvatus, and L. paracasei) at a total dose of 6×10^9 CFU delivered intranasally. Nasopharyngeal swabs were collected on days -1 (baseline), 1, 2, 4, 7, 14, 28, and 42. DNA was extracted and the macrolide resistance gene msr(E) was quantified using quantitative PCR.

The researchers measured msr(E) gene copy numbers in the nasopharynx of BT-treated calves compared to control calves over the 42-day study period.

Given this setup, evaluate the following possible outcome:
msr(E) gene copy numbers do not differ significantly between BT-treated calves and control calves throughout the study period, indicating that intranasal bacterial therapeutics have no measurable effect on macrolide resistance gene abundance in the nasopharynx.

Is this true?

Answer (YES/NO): YES